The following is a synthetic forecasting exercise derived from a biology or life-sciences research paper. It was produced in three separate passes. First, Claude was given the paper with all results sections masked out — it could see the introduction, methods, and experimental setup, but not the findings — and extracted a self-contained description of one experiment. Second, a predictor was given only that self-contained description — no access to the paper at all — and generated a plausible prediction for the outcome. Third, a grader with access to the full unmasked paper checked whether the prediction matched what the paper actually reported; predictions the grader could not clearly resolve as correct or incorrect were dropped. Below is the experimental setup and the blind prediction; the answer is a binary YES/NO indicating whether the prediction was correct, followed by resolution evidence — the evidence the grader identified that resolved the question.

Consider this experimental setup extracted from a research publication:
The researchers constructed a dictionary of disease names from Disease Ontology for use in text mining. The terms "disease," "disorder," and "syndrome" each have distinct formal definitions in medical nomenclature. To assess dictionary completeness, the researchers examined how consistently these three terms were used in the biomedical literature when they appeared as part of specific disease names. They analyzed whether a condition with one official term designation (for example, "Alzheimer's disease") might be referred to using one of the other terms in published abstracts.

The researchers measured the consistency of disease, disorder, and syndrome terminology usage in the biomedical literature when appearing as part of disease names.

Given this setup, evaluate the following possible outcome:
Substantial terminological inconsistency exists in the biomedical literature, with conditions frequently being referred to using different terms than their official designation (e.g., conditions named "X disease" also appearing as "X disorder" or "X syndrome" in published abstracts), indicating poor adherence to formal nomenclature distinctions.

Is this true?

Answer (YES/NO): NO